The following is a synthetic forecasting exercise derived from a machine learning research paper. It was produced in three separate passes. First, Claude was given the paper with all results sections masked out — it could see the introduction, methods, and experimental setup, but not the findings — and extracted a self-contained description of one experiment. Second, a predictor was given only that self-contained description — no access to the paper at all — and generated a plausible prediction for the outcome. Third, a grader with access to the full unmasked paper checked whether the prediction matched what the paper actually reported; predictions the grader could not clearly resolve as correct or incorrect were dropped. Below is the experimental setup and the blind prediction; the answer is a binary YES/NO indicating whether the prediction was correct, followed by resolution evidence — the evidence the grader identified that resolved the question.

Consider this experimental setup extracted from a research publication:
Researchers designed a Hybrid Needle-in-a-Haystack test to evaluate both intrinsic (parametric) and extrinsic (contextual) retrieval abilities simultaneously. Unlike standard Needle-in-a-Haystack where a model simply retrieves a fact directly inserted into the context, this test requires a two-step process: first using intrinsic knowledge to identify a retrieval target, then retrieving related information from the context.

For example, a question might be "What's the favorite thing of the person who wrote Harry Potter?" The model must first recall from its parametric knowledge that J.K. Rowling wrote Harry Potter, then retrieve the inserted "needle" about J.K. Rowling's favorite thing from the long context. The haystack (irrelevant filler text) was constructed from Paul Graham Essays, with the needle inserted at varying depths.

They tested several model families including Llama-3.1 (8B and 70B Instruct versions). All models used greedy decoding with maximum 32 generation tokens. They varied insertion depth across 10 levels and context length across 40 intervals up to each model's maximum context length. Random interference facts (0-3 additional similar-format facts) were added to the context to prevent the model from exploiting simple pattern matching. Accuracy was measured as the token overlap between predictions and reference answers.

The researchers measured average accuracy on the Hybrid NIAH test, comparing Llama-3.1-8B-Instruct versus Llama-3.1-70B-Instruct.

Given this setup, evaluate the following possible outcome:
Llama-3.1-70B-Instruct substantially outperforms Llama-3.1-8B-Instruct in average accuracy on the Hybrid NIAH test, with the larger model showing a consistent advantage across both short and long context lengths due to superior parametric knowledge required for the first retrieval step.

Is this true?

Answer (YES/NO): NO